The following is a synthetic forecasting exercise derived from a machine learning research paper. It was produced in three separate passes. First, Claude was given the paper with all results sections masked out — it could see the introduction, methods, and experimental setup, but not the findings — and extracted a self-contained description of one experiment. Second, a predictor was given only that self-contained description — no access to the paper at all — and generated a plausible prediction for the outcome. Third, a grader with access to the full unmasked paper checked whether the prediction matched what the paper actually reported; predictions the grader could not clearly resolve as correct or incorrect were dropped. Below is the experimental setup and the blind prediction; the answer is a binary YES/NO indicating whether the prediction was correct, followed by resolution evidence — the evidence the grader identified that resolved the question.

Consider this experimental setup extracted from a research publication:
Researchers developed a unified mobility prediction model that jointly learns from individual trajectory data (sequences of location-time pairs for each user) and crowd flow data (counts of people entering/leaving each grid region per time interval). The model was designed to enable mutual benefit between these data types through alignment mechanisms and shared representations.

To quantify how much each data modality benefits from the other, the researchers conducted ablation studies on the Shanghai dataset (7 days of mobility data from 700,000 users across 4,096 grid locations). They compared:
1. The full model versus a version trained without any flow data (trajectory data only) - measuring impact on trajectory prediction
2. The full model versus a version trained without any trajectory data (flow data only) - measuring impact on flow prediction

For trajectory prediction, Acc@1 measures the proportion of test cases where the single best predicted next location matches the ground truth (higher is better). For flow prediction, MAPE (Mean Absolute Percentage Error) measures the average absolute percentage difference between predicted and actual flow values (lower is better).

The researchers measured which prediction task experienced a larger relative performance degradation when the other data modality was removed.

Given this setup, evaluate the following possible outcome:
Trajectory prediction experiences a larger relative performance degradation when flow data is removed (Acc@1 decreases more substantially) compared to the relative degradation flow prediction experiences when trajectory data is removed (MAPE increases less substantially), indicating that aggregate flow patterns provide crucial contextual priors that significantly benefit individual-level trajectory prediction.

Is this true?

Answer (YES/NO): NO